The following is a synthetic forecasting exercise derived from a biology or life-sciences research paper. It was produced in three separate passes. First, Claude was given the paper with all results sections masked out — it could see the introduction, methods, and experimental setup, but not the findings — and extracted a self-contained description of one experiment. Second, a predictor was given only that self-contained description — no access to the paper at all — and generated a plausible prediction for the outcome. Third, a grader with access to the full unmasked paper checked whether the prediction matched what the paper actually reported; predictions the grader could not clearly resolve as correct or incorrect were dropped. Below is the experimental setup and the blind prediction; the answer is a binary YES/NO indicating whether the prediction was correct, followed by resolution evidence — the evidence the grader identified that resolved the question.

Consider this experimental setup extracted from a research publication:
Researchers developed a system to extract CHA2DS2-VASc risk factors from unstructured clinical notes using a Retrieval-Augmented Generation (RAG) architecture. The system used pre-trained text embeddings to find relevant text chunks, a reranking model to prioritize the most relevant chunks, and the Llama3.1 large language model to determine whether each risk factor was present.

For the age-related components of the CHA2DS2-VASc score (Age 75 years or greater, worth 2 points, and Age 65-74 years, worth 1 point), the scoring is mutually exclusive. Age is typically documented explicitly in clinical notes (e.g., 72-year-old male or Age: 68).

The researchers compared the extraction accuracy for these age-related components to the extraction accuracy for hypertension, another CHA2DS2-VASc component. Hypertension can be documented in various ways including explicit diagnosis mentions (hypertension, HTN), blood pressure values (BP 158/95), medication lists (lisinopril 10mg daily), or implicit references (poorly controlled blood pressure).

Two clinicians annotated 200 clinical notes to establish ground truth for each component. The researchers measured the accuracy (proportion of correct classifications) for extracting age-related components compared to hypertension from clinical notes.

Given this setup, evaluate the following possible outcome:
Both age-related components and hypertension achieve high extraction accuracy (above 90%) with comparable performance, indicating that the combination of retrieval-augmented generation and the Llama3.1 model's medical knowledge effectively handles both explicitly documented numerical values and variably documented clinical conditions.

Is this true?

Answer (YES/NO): YES